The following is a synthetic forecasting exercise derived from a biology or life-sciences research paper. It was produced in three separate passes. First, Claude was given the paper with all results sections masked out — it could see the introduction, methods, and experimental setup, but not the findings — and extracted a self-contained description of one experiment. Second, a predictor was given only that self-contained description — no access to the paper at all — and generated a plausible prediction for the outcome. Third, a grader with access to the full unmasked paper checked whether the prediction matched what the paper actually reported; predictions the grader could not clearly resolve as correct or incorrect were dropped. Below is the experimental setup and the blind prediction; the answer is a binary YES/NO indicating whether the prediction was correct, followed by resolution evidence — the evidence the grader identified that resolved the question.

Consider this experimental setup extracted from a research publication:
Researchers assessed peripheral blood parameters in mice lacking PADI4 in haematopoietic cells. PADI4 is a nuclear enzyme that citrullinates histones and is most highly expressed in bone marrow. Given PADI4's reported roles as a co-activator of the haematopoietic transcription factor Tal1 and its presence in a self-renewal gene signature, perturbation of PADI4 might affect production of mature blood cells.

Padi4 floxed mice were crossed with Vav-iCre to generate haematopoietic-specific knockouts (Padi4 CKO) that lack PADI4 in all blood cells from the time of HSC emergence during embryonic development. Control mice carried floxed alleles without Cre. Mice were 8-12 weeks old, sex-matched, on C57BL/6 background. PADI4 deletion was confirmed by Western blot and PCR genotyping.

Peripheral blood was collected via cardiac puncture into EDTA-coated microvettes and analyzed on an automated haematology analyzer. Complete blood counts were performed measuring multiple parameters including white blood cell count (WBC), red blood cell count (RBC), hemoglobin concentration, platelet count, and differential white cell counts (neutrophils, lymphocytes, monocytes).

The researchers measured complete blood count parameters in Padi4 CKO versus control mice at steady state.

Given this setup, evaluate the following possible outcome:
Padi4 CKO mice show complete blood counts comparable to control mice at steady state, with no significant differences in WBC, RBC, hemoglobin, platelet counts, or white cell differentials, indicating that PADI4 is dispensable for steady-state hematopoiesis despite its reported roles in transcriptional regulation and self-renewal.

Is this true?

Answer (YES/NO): YES